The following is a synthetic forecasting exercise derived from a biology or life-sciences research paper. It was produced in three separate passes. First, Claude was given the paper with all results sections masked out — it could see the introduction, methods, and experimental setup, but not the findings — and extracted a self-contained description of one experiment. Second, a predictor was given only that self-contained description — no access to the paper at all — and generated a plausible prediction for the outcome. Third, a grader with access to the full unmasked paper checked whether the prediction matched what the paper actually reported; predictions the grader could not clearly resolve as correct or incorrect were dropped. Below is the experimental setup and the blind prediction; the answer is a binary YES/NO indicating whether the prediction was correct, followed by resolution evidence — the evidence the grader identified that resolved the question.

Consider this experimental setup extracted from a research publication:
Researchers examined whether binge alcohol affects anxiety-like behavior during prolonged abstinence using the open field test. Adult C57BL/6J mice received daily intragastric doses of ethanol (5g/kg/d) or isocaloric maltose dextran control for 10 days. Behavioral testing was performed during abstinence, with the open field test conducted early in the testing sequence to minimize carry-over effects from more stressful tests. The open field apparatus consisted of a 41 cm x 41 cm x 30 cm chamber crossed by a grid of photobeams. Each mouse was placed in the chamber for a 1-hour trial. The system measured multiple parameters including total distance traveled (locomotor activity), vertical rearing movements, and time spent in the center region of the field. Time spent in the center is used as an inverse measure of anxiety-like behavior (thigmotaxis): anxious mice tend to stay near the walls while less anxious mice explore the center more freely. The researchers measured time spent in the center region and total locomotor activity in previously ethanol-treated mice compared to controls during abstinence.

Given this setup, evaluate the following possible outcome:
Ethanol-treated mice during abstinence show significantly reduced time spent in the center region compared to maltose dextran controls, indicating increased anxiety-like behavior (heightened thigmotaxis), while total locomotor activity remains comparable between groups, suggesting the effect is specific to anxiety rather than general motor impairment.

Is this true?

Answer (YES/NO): NO